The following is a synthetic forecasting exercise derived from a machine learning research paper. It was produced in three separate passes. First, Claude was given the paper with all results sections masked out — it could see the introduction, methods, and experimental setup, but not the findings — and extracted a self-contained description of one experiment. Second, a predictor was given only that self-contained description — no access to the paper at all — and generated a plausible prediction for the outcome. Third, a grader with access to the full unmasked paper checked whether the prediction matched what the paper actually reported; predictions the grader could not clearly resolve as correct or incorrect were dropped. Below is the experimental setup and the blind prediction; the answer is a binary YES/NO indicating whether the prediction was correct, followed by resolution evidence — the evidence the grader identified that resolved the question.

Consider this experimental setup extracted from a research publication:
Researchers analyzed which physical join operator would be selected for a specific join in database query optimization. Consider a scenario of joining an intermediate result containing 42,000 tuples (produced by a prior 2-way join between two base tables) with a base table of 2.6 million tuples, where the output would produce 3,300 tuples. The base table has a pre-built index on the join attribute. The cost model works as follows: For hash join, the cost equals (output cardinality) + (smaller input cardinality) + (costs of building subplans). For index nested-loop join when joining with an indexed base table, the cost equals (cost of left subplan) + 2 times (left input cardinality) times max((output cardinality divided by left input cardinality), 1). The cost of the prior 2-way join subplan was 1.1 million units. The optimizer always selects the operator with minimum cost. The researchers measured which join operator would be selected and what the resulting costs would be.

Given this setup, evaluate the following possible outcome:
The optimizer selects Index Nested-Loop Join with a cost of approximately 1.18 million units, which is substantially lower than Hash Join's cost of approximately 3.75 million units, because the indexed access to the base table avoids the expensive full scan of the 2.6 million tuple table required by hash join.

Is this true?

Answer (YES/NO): NO